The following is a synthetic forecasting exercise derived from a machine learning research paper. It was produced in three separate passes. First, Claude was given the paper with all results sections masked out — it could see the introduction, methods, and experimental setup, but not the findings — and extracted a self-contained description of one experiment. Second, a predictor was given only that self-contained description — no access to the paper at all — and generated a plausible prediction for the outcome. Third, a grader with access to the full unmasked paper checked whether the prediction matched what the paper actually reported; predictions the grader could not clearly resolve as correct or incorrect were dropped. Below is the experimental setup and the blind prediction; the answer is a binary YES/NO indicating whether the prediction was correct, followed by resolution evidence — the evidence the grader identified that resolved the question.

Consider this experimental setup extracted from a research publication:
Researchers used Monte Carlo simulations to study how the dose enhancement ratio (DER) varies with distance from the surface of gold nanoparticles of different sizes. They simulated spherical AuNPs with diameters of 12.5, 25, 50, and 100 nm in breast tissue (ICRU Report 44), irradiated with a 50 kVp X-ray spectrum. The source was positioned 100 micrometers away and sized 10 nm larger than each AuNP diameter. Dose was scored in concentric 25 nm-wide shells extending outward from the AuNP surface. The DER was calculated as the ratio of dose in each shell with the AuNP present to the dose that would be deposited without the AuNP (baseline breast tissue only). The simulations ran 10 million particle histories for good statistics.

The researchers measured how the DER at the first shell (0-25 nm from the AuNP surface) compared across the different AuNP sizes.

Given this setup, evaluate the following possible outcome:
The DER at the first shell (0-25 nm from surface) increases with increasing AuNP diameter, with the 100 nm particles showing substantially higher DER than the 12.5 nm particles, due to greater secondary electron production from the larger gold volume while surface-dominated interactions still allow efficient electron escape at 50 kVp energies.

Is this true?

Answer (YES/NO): YES